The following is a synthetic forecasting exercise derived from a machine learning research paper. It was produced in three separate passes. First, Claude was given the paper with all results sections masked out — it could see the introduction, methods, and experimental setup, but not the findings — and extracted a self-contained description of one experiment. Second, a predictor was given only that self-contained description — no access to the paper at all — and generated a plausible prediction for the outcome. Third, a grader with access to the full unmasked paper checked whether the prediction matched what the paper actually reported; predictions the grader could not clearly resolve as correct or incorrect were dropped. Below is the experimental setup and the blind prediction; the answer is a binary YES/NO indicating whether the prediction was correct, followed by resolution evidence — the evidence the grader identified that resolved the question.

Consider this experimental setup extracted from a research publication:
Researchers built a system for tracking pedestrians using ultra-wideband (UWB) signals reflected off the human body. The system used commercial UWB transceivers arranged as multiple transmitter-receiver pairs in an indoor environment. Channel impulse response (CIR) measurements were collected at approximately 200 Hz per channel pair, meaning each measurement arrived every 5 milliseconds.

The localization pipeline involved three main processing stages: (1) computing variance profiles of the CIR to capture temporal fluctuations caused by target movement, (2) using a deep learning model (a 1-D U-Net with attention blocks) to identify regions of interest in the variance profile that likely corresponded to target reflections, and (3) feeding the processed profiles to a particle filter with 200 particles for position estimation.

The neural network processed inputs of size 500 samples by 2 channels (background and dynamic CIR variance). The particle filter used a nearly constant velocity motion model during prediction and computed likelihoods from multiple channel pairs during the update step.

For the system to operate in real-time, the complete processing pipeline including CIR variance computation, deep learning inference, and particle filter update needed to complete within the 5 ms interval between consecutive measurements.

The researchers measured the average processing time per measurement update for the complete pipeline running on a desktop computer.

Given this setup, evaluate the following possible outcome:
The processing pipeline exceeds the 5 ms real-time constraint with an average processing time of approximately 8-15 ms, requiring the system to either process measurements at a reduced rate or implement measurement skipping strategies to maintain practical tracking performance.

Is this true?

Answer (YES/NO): NO